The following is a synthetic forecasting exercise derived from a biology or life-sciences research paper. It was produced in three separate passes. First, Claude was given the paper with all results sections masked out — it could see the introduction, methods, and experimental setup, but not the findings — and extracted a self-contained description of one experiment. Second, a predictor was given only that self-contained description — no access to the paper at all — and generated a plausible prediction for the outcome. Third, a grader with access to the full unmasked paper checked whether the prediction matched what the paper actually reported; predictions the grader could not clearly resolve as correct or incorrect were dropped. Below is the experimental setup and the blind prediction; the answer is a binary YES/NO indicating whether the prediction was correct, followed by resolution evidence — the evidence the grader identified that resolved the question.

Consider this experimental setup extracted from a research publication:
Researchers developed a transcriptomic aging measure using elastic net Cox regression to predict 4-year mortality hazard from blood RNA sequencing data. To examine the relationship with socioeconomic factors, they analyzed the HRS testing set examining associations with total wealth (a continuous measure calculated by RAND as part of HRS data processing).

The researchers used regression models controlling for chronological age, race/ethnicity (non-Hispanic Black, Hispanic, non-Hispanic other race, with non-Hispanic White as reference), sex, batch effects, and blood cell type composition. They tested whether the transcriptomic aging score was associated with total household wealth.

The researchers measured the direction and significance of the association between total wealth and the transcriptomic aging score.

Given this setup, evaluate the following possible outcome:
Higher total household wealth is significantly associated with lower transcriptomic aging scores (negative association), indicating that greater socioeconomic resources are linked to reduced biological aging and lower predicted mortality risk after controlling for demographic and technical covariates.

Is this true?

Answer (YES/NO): YES